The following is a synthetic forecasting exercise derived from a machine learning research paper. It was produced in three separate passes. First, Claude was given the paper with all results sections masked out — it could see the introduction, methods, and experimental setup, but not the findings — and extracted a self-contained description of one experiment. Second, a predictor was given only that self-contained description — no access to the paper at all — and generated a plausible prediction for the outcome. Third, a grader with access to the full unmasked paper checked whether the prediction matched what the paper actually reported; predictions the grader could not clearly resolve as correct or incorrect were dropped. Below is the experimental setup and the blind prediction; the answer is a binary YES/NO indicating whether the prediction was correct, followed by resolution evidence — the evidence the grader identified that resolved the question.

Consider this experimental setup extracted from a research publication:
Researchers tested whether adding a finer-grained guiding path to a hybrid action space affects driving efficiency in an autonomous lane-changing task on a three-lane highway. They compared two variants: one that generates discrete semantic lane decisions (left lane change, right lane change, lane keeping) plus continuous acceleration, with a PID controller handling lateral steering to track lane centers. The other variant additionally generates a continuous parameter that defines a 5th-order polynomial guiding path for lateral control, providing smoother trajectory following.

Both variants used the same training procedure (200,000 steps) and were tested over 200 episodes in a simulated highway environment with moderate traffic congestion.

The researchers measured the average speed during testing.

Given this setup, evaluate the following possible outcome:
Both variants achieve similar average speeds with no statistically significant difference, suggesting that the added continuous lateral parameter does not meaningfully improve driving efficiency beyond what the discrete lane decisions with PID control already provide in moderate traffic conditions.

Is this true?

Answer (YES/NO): NO